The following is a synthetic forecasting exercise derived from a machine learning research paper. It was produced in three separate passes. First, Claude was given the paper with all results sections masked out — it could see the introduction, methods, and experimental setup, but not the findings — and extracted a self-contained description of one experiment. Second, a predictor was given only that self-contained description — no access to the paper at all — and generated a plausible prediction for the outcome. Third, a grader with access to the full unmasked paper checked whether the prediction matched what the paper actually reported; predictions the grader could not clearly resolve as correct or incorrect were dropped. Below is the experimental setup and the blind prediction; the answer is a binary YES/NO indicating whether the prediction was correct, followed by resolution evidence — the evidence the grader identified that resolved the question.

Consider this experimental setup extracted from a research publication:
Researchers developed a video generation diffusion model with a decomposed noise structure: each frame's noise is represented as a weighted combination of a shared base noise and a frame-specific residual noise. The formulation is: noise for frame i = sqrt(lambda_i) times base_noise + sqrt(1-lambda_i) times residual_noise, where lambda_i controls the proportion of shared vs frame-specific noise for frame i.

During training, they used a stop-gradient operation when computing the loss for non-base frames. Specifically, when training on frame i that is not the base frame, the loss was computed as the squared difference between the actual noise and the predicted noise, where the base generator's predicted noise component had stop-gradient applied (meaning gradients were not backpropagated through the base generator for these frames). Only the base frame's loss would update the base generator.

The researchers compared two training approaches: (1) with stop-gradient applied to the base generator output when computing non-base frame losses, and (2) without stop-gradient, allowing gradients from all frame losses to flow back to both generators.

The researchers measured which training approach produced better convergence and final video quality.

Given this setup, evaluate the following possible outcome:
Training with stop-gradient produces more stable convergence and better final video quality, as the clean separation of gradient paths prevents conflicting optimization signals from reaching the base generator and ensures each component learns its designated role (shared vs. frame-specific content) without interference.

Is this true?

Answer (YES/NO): YES